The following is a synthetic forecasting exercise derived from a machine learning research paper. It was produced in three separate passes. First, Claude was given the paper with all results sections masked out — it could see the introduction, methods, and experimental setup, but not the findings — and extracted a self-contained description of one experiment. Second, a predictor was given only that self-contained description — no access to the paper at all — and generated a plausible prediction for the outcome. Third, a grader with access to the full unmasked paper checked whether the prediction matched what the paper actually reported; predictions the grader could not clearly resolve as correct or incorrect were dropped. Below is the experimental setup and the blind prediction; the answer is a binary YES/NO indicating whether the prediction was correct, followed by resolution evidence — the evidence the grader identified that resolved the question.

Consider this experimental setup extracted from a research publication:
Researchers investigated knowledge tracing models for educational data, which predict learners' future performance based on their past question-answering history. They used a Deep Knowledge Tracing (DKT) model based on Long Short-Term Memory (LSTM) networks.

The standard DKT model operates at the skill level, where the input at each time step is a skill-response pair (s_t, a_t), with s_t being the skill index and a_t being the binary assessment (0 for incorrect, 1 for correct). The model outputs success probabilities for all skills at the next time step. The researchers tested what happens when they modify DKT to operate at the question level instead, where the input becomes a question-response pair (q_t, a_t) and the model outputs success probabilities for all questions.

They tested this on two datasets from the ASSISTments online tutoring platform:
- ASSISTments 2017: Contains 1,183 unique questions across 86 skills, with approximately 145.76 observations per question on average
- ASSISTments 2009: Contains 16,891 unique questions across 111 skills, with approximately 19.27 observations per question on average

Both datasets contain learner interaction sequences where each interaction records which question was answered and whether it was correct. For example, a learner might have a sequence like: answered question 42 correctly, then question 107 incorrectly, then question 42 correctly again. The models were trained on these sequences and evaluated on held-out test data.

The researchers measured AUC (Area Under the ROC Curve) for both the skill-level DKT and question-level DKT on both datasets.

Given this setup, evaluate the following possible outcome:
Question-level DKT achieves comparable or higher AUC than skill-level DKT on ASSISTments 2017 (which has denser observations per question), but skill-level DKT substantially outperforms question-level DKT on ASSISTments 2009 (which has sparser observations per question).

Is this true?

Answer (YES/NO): YES